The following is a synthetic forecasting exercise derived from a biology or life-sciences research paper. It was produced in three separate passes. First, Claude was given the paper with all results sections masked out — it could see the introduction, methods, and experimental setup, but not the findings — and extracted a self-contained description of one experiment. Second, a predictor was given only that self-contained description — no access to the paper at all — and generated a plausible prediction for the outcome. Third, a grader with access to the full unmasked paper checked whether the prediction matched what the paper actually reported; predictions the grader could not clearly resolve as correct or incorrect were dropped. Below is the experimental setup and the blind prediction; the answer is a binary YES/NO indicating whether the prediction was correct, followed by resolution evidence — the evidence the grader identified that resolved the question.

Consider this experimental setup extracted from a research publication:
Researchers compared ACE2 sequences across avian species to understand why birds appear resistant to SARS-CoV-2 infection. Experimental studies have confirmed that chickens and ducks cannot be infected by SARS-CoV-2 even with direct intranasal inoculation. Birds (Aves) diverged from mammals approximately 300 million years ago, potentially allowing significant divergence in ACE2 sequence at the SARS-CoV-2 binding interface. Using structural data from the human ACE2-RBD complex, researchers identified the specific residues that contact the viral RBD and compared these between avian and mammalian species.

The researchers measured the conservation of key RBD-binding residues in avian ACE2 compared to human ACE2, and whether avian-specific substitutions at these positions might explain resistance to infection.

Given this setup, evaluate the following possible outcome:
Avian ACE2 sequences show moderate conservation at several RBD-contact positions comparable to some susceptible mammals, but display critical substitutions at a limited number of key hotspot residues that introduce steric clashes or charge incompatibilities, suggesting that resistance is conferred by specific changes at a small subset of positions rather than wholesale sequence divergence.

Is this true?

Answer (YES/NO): YES